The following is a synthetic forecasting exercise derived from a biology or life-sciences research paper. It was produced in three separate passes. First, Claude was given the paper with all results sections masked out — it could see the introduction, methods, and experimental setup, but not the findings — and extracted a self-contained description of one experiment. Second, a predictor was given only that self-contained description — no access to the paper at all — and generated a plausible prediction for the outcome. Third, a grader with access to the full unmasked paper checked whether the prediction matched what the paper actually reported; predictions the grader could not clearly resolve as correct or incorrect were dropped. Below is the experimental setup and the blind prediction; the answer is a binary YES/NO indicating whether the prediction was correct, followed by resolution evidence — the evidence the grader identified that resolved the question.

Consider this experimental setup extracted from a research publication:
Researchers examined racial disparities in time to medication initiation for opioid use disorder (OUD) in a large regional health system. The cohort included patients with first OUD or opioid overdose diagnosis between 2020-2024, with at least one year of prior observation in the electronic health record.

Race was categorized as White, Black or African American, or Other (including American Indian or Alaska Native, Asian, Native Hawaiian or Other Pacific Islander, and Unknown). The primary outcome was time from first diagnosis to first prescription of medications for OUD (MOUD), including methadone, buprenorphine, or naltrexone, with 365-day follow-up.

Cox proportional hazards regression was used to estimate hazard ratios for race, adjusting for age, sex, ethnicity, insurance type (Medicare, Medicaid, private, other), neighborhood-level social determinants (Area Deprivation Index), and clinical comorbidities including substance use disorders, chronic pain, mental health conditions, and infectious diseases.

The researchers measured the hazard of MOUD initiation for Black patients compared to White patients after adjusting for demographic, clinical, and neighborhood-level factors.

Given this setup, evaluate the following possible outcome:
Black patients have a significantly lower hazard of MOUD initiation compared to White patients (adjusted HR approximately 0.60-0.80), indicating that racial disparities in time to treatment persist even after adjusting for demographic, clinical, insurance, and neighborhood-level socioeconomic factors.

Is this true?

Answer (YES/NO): YES